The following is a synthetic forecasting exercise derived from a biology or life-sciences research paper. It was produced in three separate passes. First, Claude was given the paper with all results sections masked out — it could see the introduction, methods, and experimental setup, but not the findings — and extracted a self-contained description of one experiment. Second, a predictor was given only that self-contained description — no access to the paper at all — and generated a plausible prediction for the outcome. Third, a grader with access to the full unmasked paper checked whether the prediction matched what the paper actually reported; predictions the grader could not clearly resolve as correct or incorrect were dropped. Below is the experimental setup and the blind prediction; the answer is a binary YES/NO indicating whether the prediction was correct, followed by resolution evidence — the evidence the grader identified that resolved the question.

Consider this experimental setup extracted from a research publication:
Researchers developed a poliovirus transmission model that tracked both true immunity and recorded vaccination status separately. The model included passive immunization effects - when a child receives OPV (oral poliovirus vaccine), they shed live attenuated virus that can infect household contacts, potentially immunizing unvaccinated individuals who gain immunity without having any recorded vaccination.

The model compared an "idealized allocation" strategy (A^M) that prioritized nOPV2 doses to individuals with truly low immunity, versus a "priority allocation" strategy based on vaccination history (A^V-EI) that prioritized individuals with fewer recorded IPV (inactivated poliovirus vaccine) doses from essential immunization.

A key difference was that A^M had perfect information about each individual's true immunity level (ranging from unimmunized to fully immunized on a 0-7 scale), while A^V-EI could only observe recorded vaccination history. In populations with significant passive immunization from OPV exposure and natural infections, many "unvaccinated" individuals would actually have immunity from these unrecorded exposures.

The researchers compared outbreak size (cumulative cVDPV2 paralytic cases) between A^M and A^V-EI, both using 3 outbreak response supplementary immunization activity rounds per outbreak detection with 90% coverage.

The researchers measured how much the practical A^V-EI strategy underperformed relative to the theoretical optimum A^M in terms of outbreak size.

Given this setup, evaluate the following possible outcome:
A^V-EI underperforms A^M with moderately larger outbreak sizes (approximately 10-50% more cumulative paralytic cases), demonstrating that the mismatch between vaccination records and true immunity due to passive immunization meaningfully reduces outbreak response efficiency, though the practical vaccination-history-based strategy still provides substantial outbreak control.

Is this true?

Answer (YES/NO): NO